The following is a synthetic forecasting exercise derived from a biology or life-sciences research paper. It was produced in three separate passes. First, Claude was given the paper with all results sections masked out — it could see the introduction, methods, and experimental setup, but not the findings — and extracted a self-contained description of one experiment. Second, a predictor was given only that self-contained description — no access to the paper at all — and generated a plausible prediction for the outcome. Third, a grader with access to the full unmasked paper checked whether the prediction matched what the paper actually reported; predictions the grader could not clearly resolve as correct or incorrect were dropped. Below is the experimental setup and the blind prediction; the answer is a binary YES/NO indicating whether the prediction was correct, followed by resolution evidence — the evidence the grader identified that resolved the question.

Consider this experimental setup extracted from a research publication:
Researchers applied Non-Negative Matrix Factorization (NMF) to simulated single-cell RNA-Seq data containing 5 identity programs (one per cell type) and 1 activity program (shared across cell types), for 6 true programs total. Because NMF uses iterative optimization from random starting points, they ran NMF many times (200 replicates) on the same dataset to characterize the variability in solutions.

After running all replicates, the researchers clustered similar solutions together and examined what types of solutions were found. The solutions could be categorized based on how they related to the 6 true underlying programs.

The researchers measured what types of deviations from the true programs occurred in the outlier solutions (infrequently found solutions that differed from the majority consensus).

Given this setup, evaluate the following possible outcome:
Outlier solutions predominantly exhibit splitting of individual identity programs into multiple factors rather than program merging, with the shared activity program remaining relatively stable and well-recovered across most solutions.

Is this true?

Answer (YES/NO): NO